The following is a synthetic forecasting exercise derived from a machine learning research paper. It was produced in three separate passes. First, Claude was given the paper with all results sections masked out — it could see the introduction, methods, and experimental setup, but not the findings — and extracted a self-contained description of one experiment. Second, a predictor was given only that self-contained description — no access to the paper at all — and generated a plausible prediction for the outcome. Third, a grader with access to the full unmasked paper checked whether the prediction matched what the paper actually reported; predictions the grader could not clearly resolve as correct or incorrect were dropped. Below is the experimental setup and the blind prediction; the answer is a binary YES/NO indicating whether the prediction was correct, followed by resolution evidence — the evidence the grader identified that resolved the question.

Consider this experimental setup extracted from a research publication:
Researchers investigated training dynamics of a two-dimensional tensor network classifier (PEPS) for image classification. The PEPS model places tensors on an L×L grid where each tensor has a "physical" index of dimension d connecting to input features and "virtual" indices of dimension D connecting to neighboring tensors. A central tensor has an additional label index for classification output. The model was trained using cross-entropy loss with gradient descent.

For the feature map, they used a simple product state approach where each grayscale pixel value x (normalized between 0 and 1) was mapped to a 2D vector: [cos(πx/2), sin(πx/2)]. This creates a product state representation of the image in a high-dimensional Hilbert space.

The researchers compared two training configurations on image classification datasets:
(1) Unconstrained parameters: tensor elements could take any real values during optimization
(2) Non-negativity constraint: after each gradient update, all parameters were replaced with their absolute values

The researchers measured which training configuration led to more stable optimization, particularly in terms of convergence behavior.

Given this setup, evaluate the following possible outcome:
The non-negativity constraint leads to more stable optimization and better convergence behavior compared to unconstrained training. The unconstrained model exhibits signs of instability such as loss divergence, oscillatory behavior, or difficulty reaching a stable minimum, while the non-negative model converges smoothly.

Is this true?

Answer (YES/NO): YES